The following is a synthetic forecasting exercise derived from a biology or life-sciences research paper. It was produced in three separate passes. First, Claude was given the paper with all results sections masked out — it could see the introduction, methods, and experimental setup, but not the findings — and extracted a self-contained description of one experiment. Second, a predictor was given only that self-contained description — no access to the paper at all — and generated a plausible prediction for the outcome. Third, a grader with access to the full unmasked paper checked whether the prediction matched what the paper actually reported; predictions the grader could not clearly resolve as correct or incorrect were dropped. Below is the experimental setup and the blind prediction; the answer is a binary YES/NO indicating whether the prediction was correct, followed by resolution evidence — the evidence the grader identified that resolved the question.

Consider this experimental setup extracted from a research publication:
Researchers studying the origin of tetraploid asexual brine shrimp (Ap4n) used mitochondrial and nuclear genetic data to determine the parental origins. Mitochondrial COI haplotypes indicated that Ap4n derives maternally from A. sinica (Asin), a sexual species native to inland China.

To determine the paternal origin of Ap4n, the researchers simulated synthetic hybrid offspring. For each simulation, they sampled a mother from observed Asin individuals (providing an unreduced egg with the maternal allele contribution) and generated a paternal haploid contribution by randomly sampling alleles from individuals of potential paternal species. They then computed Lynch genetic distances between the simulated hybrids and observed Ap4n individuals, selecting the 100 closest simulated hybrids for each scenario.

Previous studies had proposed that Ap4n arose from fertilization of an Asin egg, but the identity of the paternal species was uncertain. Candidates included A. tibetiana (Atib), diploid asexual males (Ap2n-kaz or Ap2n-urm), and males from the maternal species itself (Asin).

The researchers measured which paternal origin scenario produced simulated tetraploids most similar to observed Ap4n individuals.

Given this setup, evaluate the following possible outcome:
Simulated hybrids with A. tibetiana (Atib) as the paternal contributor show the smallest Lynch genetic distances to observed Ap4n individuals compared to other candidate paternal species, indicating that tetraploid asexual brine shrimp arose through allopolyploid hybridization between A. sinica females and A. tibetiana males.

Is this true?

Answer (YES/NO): NO